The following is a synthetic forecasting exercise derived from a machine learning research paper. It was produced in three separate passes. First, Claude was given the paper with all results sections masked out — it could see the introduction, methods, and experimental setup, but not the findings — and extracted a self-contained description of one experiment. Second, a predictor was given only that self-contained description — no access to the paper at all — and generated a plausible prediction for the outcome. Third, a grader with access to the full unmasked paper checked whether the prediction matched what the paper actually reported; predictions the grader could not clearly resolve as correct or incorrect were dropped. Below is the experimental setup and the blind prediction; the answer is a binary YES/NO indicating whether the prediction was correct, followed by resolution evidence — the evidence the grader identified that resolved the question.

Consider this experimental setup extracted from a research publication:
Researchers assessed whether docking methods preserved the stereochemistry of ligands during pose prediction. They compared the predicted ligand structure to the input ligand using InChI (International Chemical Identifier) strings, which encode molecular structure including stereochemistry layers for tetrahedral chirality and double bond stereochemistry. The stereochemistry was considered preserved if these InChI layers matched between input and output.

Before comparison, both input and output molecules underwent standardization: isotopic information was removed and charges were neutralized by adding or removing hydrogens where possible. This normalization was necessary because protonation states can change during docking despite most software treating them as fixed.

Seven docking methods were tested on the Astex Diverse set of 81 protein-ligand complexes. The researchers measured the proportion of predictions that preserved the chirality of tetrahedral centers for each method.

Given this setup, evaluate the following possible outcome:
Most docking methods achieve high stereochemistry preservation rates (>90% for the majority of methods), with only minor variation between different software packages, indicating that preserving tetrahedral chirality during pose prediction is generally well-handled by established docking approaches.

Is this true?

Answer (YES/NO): NO